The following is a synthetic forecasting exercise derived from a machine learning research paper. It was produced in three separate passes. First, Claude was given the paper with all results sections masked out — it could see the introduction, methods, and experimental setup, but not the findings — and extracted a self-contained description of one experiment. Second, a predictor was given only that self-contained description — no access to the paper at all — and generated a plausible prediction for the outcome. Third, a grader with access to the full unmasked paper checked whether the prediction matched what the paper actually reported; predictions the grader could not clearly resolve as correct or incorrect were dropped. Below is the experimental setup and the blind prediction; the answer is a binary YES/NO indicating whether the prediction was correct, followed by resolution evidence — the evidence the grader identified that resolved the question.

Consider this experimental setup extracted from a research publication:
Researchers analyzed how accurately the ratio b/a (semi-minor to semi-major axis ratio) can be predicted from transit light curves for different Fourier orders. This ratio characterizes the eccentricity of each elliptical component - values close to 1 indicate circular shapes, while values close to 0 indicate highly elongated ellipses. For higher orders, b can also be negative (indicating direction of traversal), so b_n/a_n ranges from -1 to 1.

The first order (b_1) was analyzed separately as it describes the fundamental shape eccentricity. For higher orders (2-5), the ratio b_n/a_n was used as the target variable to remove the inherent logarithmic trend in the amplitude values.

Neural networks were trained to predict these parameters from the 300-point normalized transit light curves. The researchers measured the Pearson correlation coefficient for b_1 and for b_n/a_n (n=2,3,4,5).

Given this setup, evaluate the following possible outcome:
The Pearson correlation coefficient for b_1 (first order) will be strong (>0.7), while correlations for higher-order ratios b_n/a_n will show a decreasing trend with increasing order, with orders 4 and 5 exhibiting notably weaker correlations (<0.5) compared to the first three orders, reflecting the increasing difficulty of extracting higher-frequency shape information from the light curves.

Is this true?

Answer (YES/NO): NO